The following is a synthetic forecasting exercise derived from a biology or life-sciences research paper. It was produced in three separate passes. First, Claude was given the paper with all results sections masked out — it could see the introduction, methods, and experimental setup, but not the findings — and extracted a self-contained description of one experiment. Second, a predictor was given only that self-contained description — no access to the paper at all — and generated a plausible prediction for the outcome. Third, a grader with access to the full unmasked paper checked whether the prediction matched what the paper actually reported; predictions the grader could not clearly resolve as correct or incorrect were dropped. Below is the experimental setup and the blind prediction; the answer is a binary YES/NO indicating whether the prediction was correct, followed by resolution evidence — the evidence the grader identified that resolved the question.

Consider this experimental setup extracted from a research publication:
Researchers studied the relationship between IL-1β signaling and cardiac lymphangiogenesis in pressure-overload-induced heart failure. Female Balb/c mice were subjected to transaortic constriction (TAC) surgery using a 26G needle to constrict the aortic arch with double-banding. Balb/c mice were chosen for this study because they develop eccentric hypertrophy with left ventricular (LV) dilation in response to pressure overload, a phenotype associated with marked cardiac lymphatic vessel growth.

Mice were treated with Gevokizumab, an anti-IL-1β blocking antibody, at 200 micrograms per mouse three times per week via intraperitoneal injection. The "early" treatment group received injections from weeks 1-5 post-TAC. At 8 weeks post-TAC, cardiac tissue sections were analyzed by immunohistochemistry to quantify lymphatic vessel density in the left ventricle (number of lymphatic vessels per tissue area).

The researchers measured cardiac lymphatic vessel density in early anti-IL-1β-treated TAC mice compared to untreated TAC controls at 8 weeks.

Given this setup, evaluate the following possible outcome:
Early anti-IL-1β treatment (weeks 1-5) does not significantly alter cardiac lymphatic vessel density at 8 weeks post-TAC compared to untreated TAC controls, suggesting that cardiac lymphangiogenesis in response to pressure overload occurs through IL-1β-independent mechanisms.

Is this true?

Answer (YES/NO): NO